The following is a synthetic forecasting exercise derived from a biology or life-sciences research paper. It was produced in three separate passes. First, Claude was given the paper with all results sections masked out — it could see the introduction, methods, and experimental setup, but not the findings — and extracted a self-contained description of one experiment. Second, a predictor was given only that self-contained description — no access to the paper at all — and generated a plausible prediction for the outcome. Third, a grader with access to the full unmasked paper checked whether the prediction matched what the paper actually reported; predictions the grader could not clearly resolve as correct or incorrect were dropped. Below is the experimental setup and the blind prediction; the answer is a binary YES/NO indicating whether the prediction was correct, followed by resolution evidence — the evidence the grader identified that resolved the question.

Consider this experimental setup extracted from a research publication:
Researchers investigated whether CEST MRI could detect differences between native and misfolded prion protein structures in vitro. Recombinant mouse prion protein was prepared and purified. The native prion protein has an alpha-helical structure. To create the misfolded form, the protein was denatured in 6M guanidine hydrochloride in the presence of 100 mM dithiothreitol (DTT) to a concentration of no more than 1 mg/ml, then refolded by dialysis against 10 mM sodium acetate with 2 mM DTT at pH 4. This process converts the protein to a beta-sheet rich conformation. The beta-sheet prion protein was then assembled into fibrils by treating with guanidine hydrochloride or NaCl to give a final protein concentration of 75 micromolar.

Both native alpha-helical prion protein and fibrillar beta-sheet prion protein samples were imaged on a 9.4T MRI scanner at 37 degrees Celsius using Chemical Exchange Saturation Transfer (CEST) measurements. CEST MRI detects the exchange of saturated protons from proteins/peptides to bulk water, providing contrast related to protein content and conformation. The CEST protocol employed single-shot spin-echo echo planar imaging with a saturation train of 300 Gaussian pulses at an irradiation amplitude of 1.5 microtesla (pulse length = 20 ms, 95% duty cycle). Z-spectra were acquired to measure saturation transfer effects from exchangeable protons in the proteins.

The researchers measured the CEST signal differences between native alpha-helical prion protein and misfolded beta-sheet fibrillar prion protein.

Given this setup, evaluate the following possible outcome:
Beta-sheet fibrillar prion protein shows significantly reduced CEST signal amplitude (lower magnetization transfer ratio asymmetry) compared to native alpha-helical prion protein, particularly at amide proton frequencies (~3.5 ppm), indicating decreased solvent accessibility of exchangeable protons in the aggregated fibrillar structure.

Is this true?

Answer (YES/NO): YES